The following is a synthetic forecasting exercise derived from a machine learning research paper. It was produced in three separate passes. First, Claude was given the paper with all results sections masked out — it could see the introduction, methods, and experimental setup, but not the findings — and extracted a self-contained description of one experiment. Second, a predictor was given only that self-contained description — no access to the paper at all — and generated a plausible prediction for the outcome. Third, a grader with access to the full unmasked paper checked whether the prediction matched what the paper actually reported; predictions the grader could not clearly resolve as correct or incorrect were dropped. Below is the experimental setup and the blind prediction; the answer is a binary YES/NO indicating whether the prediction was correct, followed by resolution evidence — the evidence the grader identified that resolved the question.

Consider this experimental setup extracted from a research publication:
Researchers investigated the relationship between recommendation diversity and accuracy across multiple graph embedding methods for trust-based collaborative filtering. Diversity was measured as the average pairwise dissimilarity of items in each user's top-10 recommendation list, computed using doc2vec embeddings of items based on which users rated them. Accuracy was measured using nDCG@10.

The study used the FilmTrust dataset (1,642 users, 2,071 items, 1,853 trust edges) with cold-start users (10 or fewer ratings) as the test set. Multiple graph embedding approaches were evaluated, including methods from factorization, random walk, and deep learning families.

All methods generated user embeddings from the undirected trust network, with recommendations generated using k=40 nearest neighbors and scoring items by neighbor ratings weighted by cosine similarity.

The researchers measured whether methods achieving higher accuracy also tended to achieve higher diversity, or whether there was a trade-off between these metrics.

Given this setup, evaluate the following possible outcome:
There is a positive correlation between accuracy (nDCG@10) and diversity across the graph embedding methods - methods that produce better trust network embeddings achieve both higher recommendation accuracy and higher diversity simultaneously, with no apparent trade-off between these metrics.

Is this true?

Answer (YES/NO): NO